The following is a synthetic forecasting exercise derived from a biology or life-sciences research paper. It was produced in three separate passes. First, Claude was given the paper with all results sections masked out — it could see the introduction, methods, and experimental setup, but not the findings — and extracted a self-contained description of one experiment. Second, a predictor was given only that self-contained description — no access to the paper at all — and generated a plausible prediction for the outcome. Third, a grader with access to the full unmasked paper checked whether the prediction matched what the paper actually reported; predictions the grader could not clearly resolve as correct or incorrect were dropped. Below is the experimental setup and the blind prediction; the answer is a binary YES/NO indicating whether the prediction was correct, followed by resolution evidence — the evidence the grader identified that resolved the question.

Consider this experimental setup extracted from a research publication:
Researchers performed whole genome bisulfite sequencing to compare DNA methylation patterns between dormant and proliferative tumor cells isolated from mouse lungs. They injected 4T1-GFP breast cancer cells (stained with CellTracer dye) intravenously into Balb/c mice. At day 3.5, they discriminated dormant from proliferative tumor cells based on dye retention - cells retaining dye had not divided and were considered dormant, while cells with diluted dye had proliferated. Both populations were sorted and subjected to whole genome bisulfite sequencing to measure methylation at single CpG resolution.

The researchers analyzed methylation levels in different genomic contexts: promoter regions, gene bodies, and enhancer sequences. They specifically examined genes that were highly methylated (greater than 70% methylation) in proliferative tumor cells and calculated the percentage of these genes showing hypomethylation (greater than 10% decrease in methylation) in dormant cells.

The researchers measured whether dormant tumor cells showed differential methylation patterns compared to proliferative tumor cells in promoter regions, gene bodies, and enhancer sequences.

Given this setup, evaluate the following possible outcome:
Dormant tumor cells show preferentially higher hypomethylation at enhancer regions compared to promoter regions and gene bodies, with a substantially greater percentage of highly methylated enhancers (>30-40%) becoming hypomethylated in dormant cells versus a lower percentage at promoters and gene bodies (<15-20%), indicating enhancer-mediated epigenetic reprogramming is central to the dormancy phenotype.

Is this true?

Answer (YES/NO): NO